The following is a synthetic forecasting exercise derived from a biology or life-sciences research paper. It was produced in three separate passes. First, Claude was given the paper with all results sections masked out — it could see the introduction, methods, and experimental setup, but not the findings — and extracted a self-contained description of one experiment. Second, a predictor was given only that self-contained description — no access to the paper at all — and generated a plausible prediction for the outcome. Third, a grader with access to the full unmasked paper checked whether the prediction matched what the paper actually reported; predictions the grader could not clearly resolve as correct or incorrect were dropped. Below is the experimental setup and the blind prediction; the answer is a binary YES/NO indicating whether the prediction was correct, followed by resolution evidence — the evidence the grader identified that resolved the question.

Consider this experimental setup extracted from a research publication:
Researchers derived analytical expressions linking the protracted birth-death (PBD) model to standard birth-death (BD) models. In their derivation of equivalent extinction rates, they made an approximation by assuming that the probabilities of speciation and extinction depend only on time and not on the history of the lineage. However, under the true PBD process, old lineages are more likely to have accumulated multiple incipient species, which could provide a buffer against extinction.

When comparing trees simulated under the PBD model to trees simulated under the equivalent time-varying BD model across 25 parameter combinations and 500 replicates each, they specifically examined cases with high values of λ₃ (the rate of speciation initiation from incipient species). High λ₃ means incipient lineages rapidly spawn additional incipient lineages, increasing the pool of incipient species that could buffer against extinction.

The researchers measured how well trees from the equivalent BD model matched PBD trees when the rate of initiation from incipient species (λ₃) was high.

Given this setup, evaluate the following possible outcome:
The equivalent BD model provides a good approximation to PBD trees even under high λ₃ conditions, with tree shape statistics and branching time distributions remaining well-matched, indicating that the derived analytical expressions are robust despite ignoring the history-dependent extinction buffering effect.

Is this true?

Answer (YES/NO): NO